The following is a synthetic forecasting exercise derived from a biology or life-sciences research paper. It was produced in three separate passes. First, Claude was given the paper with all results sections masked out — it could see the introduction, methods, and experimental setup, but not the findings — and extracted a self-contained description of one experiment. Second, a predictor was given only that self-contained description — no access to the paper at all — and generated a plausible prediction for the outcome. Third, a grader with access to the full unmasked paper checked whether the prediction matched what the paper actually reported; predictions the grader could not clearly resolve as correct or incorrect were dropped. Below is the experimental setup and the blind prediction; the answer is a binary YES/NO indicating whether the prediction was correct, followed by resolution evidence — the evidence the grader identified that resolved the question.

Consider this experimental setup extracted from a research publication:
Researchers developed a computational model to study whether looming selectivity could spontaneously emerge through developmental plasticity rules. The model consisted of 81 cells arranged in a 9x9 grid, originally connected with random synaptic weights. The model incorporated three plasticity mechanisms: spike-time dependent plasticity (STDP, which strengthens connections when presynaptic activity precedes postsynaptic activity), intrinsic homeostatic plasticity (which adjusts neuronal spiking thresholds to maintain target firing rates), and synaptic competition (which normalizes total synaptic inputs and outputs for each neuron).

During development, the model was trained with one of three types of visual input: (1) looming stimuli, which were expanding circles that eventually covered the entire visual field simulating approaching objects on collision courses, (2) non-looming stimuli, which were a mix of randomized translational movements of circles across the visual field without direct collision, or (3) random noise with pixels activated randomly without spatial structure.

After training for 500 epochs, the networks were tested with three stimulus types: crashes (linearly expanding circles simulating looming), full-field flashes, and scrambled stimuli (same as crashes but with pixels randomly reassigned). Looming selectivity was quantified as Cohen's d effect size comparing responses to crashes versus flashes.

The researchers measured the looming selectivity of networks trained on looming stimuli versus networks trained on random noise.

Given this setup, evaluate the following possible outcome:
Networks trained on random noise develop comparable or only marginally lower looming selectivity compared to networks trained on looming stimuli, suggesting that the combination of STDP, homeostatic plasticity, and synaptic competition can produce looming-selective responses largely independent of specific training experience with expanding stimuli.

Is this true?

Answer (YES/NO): NO